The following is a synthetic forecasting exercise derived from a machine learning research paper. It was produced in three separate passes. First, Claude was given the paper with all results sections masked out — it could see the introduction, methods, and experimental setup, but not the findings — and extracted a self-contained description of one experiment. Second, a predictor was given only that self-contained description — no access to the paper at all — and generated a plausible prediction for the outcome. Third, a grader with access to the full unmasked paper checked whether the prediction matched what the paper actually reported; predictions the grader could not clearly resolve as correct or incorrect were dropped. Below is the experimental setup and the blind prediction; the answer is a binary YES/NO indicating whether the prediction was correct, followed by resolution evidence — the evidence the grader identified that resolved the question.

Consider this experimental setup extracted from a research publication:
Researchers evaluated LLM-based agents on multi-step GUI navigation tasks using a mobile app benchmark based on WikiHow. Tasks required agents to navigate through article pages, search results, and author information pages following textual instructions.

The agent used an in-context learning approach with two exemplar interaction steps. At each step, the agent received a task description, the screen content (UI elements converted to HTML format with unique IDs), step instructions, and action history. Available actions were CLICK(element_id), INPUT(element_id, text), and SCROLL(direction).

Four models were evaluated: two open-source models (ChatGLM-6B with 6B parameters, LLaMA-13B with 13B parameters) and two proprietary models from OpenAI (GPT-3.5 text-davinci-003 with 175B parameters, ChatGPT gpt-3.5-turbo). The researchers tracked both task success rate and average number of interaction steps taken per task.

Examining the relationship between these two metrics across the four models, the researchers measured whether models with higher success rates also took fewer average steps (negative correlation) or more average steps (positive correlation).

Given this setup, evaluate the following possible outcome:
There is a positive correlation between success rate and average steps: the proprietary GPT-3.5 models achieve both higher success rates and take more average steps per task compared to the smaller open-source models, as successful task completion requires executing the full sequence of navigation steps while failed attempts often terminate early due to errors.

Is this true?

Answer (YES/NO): NO